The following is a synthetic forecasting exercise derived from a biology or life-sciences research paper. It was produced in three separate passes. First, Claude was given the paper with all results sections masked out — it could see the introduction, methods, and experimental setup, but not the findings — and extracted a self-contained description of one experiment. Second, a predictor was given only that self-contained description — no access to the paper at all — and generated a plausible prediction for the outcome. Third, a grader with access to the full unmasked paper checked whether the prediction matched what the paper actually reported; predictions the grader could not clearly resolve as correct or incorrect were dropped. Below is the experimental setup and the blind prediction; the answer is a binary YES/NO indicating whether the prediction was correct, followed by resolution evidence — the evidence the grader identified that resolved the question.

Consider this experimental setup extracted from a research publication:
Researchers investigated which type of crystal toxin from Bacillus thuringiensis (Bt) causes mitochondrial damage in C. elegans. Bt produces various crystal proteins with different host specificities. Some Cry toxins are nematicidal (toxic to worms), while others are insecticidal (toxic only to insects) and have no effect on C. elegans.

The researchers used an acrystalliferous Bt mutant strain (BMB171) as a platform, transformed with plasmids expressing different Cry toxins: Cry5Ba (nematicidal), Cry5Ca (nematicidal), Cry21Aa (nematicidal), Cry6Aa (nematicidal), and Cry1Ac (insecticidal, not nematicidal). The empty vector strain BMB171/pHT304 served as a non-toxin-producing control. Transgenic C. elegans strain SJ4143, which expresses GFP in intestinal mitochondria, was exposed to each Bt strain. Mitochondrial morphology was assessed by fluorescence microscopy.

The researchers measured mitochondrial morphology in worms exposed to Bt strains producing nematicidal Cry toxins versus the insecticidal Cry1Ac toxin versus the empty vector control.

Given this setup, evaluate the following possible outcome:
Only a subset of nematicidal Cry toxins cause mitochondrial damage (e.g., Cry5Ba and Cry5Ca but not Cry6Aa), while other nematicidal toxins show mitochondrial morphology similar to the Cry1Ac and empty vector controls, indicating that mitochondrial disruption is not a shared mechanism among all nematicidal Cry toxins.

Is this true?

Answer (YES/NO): YES